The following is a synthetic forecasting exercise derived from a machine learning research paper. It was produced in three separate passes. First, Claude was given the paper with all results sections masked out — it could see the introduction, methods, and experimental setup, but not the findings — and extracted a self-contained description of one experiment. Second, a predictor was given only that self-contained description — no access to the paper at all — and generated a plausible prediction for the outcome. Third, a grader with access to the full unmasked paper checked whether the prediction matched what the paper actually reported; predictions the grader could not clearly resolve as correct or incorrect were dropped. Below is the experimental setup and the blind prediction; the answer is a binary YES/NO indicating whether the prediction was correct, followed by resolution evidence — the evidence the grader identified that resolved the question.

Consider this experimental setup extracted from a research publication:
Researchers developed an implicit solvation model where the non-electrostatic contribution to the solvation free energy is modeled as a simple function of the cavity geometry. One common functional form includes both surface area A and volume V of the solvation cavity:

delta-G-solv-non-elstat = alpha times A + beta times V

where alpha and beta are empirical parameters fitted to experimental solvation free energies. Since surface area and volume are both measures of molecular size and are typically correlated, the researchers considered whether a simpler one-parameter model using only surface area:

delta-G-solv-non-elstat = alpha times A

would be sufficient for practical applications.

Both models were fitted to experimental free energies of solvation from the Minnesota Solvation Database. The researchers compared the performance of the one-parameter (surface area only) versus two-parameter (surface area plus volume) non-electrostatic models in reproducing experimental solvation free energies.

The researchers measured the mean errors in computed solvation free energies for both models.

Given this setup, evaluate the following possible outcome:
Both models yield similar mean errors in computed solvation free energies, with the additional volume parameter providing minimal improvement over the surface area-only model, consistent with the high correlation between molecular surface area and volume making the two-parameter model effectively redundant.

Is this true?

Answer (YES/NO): YES